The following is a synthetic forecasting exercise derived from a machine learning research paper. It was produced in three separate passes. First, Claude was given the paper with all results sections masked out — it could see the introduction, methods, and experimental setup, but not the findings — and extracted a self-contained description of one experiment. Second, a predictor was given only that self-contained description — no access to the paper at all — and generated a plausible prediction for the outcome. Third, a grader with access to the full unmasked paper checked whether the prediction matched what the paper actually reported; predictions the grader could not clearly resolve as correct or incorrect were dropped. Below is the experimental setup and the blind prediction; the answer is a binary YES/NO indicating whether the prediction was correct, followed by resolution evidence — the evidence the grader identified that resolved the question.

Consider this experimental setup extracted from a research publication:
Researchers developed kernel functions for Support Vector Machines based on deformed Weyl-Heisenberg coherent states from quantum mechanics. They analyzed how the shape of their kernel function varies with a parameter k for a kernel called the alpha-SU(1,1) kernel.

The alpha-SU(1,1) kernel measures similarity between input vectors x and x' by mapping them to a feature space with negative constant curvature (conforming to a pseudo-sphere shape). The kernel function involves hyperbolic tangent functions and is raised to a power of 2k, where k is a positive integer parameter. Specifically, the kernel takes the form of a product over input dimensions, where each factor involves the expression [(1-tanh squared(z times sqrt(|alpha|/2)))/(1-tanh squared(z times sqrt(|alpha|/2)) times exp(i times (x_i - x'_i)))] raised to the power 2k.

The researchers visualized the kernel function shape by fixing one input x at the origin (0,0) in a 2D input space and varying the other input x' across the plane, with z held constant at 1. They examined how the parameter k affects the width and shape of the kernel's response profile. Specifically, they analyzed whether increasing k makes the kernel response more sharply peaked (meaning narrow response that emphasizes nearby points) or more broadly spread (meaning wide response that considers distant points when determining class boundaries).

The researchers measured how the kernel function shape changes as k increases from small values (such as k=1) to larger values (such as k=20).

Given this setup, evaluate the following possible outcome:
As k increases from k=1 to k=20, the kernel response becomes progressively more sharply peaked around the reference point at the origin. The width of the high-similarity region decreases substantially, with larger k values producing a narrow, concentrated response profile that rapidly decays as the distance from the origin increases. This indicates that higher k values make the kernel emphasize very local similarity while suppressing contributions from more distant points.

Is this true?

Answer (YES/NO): YES